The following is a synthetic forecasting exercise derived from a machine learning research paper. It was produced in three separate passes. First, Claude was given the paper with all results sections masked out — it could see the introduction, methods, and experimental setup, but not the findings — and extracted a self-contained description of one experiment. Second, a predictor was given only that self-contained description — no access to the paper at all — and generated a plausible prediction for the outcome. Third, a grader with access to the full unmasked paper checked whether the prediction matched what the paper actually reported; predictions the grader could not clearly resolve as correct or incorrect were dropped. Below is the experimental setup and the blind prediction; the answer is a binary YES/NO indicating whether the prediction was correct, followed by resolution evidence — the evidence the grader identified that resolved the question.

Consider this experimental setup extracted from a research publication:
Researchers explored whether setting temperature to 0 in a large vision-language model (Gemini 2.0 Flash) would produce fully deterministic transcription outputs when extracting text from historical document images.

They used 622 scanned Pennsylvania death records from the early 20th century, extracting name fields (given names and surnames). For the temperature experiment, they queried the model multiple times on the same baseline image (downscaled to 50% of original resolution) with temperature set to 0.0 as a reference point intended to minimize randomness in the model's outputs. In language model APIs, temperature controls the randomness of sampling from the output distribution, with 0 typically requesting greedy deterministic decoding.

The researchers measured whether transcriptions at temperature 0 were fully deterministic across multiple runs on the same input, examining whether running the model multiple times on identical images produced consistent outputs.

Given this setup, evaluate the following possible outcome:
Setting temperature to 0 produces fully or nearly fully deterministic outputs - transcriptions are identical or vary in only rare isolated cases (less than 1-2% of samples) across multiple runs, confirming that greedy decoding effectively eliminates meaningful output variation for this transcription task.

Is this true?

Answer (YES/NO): YES